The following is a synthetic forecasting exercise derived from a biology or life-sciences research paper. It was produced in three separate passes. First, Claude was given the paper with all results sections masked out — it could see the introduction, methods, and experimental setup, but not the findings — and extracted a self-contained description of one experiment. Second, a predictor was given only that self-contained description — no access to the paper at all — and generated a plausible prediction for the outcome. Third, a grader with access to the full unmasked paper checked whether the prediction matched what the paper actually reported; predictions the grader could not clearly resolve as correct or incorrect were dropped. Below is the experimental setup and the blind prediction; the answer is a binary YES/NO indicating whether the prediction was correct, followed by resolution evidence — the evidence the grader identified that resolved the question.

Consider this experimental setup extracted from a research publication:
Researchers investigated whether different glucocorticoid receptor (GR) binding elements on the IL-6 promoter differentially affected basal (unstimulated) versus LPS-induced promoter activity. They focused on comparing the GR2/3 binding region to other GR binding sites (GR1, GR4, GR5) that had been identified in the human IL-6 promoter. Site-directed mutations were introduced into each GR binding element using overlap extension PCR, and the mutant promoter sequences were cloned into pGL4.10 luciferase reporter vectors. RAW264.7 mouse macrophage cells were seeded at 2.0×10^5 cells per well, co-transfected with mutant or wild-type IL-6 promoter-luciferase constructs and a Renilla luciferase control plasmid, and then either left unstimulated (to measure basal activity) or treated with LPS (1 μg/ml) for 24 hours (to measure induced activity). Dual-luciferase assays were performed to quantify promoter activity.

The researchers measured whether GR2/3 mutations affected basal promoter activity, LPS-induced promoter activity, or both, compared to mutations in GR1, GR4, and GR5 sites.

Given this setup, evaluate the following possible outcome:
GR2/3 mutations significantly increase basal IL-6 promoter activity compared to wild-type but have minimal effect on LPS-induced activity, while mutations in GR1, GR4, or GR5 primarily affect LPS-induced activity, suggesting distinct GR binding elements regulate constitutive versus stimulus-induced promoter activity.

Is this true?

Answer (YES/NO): NO